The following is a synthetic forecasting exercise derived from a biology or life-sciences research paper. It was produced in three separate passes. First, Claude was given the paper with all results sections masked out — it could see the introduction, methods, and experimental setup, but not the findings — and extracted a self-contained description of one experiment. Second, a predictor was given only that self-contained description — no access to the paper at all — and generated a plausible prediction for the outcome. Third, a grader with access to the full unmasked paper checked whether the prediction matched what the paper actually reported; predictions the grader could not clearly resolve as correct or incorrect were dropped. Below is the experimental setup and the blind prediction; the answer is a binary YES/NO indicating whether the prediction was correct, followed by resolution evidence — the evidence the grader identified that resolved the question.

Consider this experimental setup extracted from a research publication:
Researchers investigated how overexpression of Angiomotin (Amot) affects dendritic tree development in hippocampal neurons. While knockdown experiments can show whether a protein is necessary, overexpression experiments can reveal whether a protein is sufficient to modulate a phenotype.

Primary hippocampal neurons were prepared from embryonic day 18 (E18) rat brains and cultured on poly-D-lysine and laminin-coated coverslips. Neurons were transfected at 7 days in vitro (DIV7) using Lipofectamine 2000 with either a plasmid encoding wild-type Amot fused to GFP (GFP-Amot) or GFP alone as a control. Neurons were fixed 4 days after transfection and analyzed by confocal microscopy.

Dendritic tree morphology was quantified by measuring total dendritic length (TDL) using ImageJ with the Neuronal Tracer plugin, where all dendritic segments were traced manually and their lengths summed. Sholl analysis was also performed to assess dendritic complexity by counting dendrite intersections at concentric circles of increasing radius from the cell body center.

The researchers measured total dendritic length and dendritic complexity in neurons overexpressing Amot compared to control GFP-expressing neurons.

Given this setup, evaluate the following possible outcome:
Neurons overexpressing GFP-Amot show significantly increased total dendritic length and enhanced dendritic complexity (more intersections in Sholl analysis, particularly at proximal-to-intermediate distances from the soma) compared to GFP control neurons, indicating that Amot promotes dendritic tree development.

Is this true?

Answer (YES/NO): NO